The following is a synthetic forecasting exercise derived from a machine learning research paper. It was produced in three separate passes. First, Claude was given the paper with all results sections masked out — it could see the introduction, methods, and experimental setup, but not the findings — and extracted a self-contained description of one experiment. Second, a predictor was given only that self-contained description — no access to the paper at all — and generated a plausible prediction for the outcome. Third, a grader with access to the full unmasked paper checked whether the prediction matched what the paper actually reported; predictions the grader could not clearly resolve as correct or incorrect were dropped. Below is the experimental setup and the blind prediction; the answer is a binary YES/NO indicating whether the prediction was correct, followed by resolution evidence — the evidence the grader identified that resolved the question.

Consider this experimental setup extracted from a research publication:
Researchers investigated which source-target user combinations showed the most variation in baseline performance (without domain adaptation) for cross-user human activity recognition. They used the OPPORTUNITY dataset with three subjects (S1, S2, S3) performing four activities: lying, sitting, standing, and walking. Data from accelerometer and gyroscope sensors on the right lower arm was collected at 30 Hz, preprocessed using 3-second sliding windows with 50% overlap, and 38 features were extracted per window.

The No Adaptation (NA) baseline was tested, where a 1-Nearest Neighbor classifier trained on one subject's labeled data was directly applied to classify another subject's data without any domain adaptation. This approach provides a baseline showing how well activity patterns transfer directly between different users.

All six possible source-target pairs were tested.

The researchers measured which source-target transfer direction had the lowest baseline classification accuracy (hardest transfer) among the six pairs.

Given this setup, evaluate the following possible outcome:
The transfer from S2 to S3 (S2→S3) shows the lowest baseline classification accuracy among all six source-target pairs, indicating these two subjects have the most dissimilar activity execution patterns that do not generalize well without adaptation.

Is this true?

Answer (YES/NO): NO